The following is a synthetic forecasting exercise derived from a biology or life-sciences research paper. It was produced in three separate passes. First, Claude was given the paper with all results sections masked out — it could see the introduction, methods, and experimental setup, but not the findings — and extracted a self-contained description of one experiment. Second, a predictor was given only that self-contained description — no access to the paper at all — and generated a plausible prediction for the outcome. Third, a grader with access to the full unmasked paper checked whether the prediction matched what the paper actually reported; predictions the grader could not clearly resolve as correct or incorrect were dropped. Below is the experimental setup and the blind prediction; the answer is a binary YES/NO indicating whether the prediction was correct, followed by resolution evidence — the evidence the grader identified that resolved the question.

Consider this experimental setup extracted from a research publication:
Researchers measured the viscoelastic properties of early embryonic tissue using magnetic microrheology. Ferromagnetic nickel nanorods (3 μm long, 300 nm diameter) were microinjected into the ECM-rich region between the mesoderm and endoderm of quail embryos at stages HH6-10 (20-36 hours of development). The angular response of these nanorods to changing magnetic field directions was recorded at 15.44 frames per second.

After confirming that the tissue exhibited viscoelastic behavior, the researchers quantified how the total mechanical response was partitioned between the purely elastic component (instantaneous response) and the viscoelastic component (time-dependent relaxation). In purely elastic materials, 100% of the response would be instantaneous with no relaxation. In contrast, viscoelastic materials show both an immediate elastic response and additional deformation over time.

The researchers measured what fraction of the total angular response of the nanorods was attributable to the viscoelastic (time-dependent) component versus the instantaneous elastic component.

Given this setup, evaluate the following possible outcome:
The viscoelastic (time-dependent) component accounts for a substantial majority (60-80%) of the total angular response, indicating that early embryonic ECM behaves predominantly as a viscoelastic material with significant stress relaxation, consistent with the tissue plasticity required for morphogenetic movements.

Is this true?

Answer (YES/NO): NO